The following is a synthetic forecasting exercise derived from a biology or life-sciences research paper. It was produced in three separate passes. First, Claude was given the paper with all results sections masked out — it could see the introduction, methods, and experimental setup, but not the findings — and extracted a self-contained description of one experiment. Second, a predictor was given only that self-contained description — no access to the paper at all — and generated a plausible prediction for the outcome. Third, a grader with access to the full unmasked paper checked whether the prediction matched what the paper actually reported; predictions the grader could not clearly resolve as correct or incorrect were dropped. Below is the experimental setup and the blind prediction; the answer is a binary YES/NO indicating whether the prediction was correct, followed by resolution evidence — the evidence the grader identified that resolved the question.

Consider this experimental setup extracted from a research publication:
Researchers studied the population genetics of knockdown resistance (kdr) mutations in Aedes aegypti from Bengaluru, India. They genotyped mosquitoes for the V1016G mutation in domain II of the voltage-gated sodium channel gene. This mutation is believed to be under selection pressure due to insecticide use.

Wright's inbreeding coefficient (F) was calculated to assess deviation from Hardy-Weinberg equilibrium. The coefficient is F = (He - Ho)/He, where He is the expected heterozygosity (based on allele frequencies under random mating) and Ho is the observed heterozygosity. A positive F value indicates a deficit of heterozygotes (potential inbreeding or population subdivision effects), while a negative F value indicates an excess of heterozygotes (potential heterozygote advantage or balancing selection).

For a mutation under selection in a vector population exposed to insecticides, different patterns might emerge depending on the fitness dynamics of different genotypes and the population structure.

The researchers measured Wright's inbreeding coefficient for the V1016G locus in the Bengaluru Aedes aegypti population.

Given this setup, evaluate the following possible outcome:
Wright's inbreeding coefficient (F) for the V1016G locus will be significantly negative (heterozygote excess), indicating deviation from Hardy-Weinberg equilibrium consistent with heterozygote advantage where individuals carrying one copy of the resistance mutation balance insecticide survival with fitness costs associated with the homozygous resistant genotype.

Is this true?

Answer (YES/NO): NO